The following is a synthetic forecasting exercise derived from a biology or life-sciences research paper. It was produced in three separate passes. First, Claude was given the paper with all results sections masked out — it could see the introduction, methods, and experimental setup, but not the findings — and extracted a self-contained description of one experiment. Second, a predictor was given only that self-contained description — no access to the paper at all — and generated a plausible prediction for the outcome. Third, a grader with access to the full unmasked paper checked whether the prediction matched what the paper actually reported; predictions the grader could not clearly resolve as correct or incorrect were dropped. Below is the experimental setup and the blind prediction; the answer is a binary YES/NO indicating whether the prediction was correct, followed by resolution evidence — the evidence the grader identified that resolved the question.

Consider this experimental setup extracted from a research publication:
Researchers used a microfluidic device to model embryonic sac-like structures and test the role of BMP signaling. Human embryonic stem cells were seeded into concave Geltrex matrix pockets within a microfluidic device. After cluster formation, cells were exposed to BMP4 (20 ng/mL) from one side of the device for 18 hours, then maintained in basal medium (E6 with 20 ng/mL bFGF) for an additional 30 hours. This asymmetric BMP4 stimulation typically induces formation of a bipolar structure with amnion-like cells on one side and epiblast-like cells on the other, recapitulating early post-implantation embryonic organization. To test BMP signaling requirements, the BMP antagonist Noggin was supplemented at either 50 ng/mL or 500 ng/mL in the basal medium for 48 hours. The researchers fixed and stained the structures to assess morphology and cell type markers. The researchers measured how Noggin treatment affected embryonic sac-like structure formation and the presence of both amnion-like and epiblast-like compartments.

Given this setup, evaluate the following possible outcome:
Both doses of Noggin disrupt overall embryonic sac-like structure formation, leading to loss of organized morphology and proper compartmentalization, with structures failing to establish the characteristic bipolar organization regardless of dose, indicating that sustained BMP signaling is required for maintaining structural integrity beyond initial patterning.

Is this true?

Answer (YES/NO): NO